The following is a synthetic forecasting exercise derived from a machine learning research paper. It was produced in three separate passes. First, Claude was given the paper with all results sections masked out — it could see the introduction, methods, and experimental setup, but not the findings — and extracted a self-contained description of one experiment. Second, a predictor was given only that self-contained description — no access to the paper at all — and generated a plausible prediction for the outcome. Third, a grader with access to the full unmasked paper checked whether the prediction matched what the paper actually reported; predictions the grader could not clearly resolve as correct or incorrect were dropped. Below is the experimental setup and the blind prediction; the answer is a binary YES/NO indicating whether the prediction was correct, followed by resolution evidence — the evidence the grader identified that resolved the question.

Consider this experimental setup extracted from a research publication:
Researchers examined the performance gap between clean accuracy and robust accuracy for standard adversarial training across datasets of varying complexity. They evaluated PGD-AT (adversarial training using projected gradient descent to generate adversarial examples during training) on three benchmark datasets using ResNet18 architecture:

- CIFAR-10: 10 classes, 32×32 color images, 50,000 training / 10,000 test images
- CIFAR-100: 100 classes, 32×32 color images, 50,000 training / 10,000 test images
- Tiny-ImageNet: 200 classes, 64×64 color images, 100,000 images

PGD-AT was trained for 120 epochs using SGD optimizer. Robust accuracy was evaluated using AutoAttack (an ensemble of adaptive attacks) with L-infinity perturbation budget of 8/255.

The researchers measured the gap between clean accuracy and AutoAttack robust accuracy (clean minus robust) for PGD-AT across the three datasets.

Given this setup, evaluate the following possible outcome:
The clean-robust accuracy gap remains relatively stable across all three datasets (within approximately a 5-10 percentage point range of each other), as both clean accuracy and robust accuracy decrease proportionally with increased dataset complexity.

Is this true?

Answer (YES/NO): YES